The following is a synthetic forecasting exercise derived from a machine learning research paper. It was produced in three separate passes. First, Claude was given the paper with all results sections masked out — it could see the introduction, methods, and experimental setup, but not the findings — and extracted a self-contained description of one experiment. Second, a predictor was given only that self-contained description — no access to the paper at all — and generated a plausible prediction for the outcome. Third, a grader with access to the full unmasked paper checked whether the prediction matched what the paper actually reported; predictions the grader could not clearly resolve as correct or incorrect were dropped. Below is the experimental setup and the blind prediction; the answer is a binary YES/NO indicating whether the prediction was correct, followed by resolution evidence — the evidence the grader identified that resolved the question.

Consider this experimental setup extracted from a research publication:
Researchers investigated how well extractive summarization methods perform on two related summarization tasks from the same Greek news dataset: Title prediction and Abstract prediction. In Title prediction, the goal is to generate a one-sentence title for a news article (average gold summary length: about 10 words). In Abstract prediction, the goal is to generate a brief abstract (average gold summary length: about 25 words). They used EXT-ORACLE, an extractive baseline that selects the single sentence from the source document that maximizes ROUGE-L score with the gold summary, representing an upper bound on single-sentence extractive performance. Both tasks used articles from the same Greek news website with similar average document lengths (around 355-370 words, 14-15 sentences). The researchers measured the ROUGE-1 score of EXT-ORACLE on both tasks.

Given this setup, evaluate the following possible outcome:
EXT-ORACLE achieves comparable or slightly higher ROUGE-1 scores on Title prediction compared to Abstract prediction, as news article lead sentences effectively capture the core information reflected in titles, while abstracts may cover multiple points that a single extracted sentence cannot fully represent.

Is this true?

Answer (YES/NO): NO